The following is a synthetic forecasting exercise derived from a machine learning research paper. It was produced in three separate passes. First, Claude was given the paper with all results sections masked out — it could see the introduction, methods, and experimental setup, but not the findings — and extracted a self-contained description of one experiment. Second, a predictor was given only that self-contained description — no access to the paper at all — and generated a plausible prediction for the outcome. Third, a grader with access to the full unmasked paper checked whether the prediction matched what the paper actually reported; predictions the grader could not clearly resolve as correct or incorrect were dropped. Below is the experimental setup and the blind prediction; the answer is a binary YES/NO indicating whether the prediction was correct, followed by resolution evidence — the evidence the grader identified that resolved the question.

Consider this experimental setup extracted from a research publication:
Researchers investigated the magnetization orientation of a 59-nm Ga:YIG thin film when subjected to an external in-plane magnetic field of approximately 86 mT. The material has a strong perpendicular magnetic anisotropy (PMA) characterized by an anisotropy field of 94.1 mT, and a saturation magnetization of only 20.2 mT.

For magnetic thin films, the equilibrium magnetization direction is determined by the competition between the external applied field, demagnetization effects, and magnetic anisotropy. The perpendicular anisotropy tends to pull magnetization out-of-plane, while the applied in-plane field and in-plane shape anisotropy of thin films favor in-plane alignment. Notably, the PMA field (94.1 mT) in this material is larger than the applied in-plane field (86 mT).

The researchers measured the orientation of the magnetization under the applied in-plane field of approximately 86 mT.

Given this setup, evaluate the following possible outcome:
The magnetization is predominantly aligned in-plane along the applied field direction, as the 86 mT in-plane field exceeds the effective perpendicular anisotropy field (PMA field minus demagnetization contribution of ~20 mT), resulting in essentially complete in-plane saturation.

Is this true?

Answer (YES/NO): YES